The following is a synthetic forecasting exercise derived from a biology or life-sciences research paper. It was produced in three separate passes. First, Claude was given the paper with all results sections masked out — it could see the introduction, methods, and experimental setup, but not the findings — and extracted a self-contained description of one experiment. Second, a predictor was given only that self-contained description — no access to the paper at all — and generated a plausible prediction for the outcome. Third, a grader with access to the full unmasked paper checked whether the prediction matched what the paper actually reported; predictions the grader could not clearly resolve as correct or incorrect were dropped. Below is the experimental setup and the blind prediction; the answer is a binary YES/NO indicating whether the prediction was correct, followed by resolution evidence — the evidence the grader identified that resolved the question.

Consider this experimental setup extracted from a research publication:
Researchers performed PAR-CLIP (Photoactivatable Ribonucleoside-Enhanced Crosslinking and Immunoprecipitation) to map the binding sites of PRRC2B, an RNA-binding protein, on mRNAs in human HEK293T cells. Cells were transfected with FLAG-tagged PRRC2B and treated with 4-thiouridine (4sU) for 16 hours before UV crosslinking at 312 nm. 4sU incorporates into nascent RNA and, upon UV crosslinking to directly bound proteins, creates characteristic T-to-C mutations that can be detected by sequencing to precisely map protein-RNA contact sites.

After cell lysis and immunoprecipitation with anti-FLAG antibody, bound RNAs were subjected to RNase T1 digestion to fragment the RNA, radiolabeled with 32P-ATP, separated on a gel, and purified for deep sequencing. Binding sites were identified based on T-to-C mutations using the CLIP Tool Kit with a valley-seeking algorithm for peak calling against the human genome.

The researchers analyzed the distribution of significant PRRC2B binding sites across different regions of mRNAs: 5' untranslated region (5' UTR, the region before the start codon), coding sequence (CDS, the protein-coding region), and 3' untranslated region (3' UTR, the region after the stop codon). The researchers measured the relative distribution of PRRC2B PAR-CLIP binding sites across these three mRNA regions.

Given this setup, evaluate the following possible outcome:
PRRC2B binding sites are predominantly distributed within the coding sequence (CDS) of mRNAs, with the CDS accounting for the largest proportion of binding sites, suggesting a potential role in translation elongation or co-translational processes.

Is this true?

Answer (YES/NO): NO